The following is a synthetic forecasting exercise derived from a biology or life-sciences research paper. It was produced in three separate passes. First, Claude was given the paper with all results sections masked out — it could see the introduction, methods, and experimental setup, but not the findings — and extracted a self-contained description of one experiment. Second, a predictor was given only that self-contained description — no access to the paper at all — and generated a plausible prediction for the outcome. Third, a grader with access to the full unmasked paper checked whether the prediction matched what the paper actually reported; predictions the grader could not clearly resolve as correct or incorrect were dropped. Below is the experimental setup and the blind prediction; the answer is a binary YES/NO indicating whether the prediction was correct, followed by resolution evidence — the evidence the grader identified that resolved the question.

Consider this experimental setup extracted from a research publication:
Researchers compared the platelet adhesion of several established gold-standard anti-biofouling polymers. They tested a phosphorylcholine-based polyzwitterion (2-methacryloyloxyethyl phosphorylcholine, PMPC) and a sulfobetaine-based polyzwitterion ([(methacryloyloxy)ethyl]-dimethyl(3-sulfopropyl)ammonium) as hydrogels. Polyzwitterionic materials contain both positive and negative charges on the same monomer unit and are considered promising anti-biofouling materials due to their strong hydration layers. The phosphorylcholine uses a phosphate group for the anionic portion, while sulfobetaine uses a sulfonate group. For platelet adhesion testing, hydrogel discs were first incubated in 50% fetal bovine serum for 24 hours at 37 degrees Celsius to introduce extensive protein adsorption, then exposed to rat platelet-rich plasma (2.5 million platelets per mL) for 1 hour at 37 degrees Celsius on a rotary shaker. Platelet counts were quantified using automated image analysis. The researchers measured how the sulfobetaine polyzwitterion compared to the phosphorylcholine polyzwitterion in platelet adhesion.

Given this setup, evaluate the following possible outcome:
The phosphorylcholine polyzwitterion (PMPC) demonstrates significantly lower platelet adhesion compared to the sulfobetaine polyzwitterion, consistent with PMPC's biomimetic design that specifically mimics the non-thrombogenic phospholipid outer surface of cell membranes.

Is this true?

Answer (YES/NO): YES